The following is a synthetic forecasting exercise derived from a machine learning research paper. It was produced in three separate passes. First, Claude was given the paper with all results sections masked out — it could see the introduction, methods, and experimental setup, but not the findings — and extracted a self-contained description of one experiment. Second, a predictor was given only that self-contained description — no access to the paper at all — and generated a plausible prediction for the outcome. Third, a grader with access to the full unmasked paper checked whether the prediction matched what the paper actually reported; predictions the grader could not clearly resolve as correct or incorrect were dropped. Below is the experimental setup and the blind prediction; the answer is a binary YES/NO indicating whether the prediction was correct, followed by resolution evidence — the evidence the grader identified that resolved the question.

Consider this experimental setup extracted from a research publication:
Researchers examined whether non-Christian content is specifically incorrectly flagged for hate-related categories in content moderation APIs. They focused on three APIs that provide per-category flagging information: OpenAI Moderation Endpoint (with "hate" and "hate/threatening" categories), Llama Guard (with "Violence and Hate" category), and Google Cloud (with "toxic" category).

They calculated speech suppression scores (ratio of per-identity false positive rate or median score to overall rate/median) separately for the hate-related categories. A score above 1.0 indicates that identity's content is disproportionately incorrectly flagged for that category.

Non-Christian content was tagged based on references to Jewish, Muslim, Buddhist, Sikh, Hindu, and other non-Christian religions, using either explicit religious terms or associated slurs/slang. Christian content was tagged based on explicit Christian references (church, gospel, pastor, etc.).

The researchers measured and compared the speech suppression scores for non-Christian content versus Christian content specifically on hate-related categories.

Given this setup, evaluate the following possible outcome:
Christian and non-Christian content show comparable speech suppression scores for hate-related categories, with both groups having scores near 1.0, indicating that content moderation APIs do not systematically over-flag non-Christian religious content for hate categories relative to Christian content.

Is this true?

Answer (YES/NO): NO